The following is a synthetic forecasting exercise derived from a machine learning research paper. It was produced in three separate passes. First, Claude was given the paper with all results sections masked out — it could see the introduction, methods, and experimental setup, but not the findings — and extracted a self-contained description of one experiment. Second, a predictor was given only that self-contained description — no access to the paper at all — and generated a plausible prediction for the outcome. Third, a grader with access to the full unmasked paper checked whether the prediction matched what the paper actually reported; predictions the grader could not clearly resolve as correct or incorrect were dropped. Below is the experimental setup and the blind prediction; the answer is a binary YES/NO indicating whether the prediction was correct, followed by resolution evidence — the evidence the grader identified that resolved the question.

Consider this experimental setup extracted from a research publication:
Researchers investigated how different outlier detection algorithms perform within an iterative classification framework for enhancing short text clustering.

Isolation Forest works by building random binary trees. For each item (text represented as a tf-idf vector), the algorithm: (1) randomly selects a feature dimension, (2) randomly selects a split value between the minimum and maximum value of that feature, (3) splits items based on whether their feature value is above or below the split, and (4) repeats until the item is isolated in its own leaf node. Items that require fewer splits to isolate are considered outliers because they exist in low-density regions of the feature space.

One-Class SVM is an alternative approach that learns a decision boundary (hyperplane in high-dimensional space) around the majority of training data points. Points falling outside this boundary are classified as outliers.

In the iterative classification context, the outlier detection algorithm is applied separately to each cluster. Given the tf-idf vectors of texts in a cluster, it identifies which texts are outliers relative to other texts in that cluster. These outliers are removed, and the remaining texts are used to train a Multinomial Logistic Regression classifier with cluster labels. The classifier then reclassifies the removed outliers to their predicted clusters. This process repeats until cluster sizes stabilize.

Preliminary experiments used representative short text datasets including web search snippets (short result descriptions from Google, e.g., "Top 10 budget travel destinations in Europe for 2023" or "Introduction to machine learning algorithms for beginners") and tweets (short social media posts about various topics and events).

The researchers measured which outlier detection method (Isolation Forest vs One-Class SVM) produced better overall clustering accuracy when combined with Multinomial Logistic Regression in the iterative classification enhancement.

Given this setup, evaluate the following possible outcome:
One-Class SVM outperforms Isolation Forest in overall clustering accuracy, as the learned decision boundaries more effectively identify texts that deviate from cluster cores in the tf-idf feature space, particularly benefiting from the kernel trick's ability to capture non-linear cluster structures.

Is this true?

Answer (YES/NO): NO